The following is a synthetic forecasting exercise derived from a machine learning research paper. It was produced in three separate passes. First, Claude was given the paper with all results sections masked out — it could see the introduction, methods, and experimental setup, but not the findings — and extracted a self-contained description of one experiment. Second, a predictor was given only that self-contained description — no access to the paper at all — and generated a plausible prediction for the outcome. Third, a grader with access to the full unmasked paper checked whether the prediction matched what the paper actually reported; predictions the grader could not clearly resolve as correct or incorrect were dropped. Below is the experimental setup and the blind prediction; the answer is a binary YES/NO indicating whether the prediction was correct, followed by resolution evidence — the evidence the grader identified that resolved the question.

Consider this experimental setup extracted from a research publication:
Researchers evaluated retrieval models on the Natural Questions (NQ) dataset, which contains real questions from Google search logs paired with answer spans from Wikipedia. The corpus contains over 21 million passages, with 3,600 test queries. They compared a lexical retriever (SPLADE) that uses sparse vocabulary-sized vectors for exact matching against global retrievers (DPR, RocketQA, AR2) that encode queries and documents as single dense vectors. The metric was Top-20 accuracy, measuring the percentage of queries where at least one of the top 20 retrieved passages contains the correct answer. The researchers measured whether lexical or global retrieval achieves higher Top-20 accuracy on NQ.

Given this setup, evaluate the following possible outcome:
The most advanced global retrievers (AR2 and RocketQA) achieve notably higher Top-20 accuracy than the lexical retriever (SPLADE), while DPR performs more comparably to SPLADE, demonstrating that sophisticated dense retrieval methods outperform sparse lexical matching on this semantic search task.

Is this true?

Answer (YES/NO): YES